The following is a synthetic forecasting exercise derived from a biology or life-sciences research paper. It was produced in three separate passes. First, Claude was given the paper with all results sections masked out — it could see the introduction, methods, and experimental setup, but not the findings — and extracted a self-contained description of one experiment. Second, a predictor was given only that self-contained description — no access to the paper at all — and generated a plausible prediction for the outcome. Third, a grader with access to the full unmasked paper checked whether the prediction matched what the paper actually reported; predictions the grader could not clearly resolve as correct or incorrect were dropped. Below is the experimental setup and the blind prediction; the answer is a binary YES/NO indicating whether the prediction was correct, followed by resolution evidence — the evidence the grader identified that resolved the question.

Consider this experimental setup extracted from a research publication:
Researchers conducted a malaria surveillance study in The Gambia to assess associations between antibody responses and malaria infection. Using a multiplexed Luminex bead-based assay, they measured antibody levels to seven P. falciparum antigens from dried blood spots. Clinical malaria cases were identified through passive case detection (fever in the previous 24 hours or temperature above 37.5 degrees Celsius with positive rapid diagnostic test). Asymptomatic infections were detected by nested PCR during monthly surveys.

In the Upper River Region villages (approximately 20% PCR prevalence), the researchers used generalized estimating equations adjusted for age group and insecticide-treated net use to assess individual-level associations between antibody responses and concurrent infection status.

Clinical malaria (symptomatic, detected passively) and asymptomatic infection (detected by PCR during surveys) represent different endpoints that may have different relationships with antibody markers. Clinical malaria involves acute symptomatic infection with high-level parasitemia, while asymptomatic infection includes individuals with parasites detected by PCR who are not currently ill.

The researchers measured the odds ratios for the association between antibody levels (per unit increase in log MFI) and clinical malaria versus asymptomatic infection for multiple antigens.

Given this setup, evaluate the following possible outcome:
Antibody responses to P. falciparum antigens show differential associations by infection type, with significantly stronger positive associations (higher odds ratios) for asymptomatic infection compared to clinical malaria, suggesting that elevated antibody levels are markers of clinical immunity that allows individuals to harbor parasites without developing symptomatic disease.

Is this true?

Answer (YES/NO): NO